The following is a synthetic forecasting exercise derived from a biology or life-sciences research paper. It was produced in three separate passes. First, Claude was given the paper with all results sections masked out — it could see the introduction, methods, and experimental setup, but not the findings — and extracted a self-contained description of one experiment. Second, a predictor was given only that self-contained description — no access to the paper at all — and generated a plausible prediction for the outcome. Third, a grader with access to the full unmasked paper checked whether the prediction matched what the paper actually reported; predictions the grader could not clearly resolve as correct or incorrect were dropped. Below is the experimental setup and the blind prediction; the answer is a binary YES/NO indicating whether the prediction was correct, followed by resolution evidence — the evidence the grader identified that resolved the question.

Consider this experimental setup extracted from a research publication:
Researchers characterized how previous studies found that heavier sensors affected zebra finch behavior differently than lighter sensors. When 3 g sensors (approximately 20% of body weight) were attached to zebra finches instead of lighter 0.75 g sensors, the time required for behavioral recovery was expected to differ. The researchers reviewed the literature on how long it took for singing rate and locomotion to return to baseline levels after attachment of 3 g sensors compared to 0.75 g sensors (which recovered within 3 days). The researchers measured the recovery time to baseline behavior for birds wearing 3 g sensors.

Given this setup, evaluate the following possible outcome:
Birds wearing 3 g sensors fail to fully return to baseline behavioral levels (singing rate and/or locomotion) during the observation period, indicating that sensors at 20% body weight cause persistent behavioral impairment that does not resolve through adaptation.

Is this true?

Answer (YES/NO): NO